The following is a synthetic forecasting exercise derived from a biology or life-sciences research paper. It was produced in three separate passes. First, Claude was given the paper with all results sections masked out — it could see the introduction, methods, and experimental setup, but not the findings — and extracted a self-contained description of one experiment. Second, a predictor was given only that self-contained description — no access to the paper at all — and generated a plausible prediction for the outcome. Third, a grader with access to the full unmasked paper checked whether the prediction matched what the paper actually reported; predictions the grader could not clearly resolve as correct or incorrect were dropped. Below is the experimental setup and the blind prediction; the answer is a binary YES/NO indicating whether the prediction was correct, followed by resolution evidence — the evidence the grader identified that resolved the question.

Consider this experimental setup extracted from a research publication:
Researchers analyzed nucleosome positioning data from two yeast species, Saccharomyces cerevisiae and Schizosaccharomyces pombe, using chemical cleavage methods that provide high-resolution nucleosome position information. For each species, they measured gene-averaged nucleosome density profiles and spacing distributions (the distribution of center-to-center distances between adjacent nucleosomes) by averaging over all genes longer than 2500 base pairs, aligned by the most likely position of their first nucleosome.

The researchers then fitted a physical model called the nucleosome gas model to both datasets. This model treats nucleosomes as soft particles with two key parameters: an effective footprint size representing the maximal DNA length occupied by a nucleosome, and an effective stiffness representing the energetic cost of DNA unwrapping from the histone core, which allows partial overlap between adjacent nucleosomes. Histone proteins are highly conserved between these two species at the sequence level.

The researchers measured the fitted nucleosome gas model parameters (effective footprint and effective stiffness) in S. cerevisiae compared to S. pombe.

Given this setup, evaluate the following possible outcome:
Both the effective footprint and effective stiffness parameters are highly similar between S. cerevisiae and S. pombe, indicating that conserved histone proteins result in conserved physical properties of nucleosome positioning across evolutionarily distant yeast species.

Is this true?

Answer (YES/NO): NO